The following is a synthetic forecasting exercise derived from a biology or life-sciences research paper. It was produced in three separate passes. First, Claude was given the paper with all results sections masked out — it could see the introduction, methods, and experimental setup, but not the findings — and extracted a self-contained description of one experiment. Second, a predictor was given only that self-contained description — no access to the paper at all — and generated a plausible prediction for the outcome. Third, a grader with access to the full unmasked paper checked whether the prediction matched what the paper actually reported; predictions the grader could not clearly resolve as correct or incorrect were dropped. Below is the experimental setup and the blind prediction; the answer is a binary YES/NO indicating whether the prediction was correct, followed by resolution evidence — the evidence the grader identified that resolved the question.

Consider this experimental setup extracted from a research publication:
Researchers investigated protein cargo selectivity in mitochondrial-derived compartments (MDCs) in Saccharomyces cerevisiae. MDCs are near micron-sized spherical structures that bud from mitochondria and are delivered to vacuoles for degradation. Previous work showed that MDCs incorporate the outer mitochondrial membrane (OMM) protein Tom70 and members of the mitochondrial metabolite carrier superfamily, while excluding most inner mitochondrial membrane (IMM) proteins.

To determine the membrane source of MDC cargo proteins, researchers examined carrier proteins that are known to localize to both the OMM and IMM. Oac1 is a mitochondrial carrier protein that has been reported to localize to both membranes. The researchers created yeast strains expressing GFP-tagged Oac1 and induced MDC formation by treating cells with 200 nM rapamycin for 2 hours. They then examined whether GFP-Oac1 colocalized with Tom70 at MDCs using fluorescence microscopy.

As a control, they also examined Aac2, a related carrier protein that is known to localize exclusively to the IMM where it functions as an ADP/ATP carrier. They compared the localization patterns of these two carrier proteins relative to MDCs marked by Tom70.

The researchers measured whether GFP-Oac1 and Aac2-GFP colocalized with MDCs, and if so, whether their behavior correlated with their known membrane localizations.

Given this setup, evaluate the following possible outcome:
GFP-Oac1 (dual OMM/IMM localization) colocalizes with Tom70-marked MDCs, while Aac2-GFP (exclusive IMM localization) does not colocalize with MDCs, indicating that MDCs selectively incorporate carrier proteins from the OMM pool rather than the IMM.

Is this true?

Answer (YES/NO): NO